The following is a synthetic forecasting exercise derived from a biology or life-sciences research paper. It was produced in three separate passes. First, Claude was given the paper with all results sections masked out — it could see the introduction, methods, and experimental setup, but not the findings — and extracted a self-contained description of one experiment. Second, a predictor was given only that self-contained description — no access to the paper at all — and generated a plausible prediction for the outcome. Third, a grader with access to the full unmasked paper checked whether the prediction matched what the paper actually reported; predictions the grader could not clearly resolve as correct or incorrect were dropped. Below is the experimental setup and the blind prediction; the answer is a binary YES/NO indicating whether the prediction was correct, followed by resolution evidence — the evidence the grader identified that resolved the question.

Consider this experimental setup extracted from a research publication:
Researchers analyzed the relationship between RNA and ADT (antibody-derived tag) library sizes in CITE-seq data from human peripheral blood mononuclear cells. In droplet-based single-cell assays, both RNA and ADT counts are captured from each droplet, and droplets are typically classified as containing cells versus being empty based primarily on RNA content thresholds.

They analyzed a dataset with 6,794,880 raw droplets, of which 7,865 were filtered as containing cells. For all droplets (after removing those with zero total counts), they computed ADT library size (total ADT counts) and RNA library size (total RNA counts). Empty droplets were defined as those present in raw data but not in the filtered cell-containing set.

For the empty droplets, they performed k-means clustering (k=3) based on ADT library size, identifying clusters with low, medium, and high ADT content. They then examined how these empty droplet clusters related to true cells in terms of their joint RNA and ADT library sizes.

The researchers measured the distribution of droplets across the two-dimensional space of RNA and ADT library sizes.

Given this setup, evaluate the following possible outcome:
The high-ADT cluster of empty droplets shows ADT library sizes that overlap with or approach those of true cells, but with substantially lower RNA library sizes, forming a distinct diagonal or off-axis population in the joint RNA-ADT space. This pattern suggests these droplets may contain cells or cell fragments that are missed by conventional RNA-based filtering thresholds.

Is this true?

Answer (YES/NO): YES